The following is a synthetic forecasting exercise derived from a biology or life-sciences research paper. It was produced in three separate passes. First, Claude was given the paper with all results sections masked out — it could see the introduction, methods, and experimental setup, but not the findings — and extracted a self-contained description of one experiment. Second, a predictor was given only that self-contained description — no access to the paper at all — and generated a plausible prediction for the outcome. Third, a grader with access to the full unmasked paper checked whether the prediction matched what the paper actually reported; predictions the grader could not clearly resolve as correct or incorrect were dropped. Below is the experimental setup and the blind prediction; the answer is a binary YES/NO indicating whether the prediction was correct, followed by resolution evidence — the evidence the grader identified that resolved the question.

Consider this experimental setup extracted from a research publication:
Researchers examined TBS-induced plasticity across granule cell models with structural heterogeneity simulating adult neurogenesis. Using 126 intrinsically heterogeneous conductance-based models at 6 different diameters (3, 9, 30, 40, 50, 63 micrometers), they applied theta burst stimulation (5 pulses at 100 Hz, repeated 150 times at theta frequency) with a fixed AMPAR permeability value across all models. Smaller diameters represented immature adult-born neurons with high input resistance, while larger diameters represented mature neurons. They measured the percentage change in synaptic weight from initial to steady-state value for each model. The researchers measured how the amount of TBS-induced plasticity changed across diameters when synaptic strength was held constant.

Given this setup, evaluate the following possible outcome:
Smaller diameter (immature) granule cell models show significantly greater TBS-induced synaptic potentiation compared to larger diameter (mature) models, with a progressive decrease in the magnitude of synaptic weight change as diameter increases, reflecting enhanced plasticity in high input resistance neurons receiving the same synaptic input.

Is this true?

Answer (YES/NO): YES